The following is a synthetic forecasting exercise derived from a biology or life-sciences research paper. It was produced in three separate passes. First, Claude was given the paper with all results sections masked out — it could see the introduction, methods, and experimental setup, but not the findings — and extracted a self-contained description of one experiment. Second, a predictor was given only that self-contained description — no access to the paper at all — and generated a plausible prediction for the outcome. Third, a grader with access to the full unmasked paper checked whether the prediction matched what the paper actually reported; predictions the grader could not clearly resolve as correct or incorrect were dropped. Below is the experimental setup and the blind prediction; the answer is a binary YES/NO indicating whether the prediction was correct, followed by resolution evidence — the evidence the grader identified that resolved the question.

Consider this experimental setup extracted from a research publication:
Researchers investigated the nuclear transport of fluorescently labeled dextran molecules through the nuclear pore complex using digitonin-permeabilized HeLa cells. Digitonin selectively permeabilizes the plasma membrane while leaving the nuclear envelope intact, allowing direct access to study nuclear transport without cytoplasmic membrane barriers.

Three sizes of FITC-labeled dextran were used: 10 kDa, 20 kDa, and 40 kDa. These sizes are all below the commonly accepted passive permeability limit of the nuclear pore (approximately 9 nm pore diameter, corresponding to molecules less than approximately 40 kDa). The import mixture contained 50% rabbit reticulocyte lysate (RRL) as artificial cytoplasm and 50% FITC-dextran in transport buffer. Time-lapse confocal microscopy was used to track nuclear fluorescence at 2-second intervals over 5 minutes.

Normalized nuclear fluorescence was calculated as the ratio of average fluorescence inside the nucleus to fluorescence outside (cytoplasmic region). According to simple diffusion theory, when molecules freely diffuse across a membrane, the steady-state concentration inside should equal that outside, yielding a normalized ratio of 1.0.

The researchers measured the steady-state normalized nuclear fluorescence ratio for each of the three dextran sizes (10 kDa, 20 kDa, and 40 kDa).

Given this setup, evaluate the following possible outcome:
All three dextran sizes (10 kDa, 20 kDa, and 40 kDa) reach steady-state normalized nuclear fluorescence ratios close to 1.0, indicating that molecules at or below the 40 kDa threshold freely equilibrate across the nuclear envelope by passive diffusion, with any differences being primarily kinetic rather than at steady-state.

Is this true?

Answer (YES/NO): NO